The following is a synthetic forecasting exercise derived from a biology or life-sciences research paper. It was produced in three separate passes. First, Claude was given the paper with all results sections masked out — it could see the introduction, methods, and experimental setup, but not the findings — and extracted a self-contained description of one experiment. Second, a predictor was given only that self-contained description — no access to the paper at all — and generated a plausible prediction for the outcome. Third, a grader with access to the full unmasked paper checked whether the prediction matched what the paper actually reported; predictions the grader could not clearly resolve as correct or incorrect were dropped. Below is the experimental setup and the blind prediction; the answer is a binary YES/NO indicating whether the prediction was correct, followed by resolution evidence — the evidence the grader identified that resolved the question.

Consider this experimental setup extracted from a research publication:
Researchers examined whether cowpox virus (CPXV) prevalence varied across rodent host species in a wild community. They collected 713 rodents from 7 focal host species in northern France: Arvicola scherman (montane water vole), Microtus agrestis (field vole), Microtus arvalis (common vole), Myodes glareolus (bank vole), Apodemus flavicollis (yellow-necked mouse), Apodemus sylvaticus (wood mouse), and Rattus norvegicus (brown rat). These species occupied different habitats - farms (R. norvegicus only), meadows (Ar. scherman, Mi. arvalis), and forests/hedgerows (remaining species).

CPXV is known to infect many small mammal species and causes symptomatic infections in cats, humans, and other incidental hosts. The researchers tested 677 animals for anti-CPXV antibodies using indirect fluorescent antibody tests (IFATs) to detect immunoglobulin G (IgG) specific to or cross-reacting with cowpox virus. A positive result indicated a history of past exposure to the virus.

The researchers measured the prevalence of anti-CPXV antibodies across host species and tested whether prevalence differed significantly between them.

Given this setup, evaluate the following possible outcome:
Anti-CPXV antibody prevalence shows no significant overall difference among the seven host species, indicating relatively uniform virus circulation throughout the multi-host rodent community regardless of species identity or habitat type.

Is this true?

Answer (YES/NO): NO